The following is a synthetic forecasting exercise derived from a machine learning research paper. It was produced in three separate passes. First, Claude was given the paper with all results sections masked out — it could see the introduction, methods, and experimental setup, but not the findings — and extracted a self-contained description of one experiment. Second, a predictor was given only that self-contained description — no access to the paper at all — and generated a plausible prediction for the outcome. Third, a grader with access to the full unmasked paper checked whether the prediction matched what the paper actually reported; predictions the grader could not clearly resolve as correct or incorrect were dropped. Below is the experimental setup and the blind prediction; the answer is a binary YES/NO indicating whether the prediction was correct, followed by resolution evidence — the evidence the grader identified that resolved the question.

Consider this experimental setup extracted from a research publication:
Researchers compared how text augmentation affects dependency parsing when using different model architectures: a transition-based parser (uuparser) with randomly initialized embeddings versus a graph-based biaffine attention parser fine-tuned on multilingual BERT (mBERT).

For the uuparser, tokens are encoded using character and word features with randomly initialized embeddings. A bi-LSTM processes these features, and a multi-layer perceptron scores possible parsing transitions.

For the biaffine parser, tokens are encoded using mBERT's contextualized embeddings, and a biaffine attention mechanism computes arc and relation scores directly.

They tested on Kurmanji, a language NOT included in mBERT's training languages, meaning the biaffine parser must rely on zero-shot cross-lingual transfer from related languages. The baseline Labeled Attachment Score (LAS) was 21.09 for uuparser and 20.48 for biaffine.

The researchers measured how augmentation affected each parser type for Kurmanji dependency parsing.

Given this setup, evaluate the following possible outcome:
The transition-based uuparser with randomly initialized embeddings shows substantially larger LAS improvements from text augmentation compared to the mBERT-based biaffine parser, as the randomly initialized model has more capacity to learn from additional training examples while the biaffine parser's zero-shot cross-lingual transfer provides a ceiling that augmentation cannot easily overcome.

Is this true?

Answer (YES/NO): YES